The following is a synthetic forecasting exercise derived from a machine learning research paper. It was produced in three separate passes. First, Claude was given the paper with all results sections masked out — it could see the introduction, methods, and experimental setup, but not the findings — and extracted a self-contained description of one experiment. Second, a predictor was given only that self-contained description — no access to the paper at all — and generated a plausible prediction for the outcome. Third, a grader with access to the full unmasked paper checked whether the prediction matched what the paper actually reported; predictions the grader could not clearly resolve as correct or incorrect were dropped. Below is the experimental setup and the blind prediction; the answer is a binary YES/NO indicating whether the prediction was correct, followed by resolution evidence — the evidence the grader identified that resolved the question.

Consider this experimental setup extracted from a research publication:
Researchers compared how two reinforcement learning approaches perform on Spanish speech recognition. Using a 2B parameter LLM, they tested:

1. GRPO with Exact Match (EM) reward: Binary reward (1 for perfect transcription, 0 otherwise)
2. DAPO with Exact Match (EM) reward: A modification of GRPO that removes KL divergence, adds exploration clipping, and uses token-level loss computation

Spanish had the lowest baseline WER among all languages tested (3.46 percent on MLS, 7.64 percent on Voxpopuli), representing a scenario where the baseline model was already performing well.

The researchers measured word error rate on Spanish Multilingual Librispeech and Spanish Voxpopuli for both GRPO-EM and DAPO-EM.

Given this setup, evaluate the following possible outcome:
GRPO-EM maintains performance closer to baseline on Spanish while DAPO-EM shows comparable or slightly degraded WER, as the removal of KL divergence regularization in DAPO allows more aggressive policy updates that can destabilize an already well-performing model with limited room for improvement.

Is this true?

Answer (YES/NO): NO